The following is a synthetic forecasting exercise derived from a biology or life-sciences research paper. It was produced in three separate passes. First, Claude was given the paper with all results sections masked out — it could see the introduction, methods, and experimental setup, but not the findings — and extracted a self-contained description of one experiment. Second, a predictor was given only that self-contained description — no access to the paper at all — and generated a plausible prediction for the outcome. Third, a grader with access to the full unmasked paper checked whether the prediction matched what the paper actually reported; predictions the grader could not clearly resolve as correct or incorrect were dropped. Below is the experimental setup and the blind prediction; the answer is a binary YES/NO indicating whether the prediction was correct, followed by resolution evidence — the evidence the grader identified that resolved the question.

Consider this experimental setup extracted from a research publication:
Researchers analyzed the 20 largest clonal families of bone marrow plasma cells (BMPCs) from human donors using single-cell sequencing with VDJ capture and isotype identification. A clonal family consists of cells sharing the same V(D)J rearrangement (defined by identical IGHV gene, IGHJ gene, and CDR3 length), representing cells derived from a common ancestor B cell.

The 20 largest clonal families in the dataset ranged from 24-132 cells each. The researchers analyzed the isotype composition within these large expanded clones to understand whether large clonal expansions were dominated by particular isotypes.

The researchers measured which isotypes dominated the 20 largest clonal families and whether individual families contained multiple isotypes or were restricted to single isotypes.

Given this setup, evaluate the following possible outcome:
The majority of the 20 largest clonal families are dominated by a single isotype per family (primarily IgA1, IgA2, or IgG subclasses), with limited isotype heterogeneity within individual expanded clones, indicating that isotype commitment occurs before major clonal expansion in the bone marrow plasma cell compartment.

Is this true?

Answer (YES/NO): YES